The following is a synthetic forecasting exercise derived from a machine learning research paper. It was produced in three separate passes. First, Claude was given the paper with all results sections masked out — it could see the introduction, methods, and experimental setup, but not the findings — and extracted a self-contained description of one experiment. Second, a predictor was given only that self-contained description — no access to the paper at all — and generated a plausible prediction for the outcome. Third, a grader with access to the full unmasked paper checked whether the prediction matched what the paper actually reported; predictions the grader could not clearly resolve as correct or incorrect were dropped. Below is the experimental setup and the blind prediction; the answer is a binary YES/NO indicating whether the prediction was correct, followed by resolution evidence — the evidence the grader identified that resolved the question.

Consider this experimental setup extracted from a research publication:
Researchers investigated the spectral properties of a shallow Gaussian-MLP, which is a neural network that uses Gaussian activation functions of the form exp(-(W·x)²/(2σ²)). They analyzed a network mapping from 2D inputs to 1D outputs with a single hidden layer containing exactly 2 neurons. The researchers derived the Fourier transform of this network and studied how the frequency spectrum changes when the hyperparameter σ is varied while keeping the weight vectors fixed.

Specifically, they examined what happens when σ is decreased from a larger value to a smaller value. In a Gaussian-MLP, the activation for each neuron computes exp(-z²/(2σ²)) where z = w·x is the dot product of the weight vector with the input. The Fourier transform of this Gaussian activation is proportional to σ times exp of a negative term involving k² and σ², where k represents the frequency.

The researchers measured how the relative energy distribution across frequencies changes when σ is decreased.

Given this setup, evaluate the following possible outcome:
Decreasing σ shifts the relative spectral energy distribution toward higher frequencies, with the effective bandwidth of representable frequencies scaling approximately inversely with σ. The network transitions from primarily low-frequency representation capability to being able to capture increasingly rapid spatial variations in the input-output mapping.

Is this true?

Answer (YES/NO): YES